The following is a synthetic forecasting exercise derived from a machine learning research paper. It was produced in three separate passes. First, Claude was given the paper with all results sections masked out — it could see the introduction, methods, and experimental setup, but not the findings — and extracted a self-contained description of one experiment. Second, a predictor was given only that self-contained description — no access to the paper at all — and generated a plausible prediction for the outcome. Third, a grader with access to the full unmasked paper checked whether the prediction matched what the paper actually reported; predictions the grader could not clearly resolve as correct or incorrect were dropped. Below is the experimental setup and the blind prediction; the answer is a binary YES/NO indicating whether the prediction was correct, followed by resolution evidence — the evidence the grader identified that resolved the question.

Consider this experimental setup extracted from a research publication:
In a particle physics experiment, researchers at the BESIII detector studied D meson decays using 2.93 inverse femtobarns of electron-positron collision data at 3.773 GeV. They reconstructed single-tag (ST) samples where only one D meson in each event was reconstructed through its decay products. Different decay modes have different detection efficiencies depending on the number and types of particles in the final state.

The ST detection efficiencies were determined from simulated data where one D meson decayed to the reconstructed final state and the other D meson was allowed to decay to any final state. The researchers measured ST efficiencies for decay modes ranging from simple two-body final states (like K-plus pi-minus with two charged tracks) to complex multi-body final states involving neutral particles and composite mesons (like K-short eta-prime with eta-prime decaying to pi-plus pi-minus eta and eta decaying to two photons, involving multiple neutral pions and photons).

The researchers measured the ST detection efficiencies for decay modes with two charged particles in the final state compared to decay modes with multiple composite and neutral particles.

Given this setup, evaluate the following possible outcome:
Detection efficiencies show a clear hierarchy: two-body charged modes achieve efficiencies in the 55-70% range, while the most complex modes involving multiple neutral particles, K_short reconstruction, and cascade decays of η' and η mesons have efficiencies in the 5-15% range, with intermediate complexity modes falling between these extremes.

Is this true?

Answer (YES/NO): YES